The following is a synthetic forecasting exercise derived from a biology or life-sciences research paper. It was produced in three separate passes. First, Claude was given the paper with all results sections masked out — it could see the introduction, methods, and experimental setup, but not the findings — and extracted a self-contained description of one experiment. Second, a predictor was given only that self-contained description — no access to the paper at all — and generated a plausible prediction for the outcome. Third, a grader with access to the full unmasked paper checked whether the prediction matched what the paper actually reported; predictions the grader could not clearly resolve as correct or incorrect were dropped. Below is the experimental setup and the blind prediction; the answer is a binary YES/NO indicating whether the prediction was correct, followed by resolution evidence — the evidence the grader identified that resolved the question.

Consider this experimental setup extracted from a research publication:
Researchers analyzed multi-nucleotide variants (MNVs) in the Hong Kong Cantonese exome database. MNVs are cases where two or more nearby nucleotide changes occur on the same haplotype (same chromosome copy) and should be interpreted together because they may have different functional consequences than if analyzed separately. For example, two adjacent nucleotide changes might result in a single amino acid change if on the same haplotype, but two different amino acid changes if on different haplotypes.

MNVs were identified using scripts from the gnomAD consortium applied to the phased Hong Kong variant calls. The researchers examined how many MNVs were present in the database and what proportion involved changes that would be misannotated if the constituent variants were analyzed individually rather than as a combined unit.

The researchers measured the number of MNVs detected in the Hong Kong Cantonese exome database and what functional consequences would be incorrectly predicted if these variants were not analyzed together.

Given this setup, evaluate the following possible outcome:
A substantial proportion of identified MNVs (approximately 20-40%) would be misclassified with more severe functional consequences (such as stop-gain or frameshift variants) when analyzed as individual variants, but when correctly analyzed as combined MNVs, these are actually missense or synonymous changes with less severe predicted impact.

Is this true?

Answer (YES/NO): NO